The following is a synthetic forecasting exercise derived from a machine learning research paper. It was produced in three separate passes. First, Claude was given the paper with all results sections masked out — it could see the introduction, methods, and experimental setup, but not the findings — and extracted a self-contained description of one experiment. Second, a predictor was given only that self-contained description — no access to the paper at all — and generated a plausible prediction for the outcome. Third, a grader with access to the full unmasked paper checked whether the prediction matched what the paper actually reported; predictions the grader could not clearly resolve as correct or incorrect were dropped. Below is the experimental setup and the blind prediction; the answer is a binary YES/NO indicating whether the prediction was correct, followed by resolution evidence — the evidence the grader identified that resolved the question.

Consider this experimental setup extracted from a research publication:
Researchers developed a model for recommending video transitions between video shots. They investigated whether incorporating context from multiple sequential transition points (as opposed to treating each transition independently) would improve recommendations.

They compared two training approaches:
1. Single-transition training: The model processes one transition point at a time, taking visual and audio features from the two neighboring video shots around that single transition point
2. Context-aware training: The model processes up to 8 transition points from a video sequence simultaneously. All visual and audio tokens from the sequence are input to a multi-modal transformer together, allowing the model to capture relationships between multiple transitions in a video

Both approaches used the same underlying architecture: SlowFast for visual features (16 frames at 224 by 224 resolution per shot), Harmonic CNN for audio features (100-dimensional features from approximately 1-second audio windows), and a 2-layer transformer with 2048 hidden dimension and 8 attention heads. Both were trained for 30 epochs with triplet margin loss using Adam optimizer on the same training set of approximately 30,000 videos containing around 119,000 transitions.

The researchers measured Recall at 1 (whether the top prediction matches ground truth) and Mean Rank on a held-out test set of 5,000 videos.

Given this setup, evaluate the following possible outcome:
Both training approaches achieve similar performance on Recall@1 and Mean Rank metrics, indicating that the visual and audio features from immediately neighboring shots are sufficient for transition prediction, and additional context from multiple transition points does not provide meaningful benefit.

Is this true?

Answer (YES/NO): NO